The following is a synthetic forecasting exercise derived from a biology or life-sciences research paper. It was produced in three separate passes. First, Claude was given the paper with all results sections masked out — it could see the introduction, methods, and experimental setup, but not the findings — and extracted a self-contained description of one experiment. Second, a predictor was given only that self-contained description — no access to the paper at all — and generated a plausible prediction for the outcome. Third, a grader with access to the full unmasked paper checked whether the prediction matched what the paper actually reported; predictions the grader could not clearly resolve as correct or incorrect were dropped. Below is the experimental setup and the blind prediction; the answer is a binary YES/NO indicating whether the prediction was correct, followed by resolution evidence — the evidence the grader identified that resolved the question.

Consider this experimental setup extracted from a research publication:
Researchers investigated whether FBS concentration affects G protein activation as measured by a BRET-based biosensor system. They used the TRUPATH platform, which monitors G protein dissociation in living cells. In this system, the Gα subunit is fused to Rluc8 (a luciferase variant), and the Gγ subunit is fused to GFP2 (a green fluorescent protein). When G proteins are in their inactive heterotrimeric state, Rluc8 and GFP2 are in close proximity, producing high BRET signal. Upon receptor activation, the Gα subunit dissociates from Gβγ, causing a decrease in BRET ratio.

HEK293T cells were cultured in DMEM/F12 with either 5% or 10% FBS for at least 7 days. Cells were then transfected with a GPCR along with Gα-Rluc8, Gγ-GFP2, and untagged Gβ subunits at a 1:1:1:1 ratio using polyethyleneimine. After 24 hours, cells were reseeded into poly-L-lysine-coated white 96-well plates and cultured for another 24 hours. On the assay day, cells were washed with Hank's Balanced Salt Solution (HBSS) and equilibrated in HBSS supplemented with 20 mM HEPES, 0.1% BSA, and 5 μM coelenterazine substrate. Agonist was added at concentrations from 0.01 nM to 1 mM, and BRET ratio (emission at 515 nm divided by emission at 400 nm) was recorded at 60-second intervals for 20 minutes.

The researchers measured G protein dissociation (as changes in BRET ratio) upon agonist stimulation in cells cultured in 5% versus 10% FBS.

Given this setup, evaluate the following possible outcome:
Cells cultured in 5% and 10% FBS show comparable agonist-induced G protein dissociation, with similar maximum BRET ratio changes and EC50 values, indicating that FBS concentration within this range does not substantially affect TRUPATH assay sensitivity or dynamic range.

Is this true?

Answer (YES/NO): YES